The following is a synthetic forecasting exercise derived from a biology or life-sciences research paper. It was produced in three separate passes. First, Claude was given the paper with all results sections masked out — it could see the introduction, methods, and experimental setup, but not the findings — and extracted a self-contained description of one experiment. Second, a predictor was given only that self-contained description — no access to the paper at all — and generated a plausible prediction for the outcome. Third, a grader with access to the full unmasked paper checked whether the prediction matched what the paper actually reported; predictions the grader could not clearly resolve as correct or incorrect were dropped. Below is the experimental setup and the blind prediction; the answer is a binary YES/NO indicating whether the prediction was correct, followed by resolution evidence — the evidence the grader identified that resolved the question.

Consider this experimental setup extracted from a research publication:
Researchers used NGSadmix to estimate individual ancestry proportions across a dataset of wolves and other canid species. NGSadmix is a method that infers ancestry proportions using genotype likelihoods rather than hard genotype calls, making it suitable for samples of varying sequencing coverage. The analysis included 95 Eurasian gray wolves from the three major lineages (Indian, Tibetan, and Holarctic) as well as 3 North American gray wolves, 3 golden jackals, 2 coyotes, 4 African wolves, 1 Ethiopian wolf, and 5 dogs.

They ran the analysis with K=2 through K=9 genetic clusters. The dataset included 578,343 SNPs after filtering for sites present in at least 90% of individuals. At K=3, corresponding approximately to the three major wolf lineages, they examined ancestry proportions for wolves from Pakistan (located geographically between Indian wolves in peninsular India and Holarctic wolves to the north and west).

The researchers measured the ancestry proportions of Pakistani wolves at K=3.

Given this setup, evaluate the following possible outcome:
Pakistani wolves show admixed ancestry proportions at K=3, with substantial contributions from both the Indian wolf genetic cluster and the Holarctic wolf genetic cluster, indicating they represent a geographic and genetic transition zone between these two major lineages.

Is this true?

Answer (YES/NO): YES